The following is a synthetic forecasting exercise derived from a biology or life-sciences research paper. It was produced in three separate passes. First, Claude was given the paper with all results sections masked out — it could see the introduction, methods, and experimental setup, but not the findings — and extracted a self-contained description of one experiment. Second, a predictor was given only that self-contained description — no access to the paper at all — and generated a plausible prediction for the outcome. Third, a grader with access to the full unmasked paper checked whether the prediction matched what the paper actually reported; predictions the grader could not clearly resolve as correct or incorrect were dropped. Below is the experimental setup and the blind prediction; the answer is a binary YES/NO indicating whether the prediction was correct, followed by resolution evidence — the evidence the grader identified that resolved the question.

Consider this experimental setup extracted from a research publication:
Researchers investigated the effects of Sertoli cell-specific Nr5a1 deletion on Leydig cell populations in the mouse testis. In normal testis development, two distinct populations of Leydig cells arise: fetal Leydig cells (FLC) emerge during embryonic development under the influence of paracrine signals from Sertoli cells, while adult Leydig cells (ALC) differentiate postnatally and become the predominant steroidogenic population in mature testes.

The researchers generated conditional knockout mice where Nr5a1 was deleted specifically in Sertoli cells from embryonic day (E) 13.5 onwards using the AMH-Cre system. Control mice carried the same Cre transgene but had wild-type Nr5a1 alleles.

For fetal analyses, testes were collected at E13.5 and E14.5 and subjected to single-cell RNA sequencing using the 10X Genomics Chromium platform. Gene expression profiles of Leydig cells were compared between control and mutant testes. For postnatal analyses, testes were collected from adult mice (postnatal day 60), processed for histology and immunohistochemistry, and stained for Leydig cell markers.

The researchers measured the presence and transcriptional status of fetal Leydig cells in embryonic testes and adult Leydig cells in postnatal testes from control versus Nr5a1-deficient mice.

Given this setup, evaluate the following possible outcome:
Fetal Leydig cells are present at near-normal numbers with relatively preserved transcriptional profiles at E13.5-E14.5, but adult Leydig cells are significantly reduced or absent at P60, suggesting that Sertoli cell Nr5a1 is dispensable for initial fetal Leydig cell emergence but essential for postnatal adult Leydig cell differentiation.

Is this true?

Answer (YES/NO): YES